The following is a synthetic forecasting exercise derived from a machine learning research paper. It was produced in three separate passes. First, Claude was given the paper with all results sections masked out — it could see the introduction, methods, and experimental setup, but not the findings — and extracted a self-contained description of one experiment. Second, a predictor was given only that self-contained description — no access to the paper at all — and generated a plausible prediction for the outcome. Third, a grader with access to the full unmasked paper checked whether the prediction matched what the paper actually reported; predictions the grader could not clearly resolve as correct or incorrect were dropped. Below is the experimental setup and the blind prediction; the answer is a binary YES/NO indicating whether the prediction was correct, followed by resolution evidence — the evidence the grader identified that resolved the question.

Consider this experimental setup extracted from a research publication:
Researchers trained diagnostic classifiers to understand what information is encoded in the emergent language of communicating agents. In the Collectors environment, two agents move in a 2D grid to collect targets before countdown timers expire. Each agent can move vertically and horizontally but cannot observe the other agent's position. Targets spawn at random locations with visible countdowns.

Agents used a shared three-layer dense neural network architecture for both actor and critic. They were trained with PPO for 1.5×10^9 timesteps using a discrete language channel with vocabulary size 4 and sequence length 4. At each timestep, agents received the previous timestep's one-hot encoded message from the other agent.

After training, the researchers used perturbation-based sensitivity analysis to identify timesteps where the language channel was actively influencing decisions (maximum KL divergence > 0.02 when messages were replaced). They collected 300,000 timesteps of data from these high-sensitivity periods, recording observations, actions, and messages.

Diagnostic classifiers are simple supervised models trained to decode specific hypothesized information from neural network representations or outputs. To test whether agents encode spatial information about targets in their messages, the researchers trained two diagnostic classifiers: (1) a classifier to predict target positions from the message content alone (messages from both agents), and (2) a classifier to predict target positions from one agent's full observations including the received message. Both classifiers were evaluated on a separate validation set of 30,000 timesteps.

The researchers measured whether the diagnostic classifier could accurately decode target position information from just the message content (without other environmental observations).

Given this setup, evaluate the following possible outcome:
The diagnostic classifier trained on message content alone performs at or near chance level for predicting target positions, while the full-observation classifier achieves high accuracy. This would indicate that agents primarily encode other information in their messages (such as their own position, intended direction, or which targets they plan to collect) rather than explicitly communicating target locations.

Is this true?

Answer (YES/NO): NO